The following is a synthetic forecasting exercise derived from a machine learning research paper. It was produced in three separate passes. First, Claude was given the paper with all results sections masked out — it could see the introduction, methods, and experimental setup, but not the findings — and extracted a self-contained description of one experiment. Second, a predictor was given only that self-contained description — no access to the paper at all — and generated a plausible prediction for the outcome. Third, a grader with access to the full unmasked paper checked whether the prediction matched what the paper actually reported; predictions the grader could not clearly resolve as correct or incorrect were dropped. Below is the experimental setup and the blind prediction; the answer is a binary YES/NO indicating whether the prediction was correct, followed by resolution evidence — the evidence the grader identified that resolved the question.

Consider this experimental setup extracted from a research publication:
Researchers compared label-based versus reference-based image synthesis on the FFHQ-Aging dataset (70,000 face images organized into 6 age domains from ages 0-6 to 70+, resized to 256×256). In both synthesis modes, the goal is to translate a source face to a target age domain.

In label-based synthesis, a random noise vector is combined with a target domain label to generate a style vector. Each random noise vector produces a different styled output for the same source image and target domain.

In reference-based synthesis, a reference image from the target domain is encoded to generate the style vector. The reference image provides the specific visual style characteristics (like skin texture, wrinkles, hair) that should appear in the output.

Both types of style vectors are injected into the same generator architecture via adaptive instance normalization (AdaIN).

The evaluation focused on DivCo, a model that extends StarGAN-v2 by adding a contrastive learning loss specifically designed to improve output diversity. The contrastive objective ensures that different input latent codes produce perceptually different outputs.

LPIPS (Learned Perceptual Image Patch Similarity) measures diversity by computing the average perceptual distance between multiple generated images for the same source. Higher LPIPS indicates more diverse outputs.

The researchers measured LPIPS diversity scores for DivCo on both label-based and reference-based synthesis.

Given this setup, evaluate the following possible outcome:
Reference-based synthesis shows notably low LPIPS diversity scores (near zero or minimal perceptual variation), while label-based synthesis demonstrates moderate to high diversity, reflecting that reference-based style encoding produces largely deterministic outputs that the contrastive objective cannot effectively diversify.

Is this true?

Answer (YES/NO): NO